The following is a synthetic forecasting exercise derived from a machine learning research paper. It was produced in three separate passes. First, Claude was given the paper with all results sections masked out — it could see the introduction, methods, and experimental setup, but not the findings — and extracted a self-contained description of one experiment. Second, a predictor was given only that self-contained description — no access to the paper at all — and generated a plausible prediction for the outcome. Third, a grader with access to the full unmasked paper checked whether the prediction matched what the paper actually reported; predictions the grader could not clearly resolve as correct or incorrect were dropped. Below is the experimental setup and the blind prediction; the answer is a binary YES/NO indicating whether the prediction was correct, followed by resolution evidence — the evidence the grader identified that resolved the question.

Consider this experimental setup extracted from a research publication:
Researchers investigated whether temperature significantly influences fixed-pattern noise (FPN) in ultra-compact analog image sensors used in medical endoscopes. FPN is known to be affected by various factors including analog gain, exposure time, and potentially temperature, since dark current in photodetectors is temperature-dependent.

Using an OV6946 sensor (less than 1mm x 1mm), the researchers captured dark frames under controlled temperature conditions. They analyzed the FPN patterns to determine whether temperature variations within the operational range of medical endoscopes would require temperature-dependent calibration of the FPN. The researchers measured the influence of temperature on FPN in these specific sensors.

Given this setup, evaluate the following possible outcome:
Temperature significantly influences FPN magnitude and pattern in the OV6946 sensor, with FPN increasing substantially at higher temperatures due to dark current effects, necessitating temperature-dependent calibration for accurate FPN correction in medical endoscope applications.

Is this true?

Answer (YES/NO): NO